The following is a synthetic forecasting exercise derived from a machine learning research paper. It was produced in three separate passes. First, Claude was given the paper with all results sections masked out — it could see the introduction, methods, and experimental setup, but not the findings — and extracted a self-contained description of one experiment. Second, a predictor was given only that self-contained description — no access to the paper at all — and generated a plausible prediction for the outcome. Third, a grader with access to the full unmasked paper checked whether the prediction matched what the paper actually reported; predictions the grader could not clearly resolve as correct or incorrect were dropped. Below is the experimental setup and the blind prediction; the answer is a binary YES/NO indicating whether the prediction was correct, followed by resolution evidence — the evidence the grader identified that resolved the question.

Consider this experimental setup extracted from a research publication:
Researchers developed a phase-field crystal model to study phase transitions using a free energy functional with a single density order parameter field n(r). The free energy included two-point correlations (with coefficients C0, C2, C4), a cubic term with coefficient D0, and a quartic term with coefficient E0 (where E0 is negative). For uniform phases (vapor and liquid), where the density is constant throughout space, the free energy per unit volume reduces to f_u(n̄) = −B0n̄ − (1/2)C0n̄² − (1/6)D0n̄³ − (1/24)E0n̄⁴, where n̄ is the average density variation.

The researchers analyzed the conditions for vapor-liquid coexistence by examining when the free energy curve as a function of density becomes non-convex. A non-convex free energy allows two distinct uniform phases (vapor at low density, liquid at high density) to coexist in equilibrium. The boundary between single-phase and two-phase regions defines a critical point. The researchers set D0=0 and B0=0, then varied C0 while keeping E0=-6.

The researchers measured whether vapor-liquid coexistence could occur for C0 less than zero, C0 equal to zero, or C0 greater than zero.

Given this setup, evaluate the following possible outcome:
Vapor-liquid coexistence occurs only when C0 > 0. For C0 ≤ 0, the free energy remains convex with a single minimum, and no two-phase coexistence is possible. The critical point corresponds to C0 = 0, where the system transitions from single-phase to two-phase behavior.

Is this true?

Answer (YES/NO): YES